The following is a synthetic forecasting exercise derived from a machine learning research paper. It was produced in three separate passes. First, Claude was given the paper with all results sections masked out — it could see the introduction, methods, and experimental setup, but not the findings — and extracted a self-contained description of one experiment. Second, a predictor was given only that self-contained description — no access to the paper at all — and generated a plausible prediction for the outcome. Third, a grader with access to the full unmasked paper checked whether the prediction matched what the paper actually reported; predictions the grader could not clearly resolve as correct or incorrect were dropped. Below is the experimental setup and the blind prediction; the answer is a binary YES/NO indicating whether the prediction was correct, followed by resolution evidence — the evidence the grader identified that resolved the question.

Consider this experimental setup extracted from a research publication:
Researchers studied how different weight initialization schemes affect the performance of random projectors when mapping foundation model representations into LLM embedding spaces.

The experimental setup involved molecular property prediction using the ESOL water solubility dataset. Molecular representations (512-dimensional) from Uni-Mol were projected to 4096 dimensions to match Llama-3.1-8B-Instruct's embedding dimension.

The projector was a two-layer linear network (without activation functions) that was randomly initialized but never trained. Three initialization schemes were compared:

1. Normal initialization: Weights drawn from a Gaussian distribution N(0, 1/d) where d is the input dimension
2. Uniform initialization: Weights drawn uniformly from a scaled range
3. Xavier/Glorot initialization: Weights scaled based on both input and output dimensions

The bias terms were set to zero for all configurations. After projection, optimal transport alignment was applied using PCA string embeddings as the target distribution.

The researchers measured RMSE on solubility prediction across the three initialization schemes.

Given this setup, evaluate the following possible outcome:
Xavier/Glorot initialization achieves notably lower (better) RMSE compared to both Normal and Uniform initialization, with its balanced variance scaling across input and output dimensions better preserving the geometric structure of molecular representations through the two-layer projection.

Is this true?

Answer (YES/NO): NO